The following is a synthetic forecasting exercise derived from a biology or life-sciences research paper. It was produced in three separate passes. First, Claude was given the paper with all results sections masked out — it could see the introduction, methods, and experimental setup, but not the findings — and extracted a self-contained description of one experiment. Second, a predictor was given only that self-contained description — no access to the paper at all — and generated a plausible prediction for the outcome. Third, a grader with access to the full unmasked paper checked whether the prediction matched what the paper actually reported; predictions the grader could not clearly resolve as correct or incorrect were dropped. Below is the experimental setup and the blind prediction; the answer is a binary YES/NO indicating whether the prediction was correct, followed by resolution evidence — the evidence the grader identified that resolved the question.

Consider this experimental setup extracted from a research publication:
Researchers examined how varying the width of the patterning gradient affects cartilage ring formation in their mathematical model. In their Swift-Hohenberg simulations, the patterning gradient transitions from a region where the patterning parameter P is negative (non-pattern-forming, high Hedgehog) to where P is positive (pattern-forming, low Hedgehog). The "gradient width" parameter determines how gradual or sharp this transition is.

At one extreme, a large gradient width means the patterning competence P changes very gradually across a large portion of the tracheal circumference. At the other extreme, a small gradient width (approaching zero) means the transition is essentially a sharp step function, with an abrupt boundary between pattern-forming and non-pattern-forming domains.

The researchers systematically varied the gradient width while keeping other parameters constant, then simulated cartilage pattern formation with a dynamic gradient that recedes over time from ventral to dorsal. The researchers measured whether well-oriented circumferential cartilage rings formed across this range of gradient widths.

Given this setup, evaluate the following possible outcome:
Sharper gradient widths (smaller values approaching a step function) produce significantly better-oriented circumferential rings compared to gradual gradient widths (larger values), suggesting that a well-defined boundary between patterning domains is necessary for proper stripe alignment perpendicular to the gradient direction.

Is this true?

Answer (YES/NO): NO